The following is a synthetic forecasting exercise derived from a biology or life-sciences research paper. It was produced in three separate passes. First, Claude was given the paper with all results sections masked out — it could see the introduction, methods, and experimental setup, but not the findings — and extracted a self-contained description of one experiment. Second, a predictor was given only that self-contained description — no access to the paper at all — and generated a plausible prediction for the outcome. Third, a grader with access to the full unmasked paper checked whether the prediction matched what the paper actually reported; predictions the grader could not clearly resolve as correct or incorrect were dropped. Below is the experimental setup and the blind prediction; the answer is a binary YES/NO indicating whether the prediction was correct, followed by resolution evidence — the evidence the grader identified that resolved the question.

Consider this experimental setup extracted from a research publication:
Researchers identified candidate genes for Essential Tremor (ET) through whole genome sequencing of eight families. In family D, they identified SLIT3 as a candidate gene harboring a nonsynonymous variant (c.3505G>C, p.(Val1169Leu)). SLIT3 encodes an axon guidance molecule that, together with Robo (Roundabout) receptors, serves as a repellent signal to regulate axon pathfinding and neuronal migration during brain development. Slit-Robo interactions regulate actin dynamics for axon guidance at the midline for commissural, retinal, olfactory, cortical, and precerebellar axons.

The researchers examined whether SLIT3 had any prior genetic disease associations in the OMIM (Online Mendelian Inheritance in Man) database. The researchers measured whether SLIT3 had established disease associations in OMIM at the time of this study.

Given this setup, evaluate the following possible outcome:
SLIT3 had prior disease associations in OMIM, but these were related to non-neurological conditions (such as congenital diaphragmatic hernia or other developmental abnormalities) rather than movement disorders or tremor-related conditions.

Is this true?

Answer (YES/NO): NO